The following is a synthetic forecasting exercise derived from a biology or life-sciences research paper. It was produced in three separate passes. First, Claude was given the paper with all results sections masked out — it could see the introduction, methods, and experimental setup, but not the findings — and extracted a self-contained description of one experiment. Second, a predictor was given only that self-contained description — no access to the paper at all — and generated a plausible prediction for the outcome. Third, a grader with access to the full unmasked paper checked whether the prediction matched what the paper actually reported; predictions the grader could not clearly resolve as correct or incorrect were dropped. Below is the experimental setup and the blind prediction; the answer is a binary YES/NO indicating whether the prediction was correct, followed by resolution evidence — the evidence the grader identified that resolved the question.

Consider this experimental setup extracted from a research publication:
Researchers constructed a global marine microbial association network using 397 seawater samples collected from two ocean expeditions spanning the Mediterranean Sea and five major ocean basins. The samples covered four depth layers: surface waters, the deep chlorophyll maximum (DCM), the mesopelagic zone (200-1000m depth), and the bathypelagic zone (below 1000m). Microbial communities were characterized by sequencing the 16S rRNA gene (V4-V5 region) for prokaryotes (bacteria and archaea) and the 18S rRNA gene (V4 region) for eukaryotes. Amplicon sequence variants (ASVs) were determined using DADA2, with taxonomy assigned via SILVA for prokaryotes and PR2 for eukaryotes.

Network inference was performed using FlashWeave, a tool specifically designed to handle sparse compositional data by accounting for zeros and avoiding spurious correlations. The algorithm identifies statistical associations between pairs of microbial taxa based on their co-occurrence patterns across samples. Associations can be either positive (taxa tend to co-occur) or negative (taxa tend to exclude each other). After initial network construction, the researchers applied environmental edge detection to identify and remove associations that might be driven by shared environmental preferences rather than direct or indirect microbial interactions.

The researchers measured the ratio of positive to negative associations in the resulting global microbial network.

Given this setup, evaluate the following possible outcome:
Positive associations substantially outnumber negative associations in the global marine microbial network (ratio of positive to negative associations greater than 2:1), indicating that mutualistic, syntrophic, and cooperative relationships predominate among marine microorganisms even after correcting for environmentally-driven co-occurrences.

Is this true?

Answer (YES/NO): YES